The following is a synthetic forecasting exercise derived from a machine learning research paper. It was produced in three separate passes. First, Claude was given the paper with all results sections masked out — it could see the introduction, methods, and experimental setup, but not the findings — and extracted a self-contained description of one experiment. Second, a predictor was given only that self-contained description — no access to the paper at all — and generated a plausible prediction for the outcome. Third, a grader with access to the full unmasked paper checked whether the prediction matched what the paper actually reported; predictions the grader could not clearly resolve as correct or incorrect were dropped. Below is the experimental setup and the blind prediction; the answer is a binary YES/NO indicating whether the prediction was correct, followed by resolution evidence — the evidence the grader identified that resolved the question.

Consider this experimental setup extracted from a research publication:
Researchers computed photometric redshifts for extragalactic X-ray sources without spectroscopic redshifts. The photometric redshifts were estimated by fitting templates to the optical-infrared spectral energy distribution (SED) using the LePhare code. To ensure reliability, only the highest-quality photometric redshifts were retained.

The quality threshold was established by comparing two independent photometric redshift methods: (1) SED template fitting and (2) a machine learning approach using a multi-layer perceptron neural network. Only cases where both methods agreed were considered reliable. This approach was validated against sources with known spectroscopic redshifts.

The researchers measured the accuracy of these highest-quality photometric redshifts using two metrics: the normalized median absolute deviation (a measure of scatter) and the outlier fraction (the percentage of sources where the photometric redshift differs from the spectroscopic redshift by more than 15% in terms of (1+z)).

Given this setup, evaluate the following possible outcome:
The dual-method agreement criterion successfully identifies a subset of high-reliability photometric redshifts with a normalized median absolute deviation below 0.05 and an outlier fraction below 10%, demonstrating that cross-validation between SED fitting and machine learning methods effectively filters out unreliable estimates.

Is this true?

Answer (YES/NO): YES